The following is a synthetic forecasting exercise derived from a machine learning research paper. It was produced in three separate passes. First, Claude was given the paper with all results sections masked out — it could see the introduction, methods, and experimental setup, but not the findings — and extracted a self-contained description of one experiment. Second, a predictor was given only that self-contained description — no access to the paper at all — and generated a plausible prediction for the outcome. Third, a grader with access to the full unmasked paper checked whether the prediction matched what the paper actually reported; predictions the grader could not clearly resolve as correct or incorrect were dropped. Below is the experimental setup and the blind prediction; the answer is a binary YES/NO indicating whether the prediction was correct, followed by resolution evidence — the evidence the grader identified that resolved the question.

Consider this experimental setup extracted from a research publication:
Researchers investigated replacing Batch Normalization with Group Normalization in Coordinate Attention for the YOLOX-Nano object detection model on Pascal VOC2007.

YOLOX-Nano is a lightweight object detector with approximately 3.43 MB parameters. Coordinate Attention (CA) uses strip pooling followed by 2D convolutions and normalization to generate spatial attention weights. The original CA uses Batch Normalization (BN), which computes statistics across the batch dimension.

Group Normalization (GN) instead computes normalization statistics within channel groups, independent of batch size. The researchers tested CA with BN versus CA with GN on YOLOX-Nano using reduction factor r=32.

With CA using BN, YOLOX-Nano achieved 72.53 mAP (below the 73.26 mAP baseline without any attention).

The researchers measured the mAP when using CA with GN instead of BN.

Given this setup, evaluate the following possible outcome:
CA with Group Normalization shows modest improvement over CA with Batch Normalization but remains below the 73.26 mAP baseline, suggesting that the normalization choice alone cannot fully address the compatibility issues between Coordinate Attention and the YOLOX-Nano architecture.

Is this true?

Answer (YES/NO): NO